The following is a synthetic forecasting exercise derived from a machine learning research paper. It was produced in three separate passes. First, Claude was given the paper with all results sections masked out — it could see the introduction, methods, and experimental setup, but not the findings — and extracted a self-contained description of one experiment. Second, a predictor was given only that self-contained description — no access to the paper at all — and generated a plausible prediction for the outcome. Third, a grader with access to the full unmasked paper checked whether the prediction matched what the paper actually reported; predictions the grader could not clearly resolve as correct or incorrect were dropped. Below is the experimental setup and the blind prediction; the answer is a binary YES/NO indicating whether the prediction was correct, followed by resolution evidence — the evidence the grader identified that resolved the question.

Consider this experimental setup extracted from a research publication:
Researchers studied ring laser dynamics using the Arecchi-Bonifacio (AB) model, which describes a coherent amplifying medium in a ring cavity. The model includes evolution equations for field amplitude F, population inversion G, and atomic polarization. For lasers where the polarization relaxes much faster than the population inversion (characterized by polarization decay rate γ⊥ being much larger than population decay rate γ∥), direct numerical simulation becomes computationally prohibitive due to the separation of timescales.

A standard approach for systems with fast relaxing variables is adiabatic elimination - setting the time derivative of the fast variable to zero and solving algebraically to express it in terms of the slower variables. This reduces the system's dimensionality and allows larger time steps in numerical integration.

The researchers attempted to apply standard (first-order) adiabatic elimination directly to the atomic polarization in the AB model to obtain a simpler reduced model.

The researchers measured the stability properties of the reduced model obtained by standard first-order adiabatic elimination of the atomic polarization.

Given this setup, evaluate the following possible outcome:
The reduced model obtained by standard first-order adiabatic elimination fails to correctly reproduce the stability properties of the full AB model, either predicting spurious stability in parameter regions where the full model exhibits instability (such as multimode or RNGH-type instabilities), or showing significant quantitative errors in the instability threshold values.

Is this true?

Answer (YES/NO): NO